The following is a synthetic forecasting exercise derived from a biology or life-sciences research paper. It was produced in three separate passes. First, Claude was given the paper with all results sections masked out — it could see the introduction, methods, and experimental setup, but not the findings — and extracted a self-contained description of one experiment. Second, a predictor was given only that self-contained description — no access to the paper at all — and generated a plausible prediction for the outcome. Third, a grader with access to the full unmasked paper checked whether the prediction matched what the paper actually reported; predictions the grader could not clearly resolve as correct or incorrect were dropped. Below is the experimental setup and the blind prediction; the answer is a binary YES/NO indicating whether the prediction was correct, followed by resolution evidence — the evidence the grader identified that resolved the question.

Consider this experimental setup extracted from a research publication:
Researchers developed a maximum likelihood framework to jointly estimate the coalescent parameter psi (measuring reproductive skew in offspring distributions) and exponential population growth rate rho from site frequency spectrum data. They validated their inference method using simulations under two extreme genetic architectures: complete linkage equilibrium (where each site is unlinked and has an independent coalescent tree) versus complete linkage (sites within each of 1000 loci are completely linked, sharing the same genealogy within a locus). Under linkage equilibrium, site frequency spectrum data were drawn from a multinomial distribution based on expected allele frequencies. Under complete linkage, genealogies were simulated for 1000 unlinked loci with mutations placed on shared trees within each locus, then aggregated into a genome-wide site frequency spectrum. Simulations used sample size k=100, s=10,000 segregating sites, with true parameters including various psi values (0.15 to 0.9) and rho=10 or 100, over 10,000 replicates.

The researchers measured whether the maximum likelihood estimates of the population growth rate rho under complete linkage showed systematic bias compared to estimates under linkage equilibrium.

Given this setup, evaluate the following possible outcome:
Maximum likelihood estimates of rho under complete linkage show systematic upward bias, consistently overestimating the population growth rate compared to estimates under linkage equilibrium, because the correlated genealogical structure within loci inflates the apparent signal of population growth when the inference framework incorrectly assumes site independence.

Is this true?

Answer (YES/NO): NO